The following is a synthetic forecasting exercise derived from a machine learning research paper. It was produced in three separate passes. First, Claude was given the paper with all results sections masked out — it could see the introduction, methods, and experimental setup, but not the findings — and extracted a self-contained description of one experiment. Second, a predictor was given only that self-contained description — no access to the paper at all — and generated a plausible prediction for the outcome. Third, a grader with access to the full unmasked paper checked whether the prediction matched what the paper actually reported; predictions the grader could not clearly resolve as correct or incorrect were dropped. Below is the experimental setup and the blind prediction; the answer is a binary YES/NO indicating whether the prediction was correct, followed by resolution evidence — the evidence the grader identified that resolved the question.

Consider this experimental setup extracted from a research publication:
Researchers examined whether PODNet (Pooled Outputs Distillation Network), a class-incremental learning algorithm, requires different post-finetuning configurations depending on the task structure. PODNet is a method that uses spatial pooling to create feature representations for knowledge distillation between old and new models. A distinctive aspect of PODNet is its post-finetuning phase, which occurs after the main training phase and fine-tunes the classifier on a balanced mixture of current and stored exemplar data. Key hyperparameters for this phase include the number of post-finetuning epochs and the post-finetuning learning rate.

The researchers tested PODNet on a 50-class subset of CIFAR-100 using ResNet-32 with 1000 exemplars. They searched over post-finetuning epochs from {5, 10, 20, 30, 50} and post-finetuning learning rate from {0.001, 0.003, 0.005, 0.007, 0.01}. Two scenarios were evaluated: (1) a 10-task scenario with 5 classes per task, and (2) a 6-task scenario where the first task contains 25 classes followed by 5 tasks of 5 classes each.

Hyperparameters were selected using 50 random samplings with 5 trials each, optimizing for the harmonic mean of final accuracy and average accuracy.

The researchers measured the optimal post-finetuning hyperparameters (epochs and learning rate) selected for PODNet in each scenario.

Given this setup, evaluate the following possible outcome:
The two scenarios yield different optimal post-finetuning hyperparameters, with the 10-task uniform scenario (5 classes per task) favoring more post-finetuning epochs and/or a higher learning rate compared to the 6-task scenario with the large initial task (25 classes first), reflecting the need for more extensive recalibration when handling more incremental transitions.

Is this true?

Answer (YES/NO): NO